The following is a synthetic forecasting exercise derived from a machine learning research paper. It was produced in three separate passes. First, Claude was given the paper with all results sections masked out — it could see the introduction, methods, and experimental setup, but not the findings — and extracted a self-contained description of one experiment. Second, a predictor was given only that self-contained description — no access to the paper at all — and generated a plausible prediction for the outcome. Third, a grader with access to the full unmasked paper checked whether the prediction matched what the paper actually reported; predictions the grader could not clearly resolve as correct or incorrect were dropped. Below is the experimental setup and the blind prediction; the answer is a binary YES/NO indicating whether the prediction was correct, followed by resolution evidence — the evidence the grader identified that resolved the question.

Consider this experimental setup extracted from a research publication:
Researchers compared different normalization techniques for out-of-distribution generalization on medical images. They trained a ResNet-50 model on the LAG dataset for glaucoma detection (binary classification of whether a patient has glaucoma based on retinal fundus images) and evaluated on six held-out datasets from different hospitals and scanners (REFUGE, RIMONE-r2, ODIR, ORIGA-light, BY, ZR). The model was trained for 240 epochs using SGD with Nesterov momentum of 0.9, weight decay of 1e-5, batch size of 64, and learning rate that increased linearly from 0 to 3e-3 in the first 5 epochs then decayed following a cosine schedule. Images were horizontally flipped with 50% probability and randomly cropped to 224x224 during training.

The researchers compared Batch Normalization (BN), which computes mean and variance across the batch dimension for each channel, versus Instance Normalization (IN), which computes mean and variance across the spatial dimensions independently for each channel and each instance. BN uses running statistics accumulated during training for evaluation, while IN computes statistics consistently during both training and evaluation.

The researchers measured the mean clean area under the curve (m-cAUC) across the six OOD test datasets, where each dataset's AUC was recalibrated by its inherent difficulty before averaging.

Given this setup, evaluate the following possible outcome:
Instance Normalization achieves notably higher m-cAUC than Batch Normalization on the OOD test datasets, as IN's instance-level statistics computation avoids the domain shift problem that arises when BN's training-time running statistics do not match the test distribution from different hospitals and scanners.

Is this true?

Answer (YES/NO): YES